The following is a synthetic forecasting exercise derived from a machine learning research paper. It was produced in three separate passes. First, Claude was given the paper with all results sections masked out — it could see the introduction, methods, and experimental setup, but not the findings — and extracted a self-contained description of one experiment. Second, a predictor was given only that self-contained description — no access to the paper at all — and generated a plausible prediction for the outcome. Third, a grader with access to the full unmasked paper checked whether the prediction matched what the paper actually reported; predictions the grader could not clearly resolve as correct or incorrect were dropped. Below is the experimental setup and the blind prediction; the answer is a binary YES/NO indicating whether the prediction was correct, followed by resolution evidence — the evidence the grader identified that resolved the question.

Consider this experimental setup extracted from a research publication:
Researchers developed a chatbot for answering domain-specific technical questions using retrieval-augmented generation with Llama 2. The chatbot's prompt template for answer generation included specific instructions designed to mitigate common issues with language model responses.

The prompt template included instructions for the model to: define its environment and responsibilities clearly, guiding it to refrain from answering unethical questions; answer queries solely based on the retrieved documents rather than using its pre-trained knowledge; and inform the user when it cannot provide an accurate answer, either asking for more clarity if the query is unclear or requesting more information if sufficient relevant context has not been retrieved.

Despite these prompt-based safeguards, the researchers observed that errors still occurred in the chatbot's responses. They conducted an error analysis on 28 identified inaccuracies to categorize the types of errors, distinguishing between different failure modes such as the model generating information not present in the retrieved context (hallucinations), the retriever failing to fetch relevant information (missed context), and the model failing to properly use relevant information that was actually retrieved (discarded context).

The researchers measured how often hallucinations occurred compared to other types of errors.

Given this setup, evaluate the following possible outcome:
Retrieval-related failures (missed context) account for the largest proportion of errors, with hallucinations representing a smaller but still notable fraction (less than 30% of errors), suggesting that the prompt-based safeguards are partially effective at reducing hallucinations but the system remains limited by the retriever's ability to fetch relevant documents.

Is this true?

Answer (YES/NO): NO